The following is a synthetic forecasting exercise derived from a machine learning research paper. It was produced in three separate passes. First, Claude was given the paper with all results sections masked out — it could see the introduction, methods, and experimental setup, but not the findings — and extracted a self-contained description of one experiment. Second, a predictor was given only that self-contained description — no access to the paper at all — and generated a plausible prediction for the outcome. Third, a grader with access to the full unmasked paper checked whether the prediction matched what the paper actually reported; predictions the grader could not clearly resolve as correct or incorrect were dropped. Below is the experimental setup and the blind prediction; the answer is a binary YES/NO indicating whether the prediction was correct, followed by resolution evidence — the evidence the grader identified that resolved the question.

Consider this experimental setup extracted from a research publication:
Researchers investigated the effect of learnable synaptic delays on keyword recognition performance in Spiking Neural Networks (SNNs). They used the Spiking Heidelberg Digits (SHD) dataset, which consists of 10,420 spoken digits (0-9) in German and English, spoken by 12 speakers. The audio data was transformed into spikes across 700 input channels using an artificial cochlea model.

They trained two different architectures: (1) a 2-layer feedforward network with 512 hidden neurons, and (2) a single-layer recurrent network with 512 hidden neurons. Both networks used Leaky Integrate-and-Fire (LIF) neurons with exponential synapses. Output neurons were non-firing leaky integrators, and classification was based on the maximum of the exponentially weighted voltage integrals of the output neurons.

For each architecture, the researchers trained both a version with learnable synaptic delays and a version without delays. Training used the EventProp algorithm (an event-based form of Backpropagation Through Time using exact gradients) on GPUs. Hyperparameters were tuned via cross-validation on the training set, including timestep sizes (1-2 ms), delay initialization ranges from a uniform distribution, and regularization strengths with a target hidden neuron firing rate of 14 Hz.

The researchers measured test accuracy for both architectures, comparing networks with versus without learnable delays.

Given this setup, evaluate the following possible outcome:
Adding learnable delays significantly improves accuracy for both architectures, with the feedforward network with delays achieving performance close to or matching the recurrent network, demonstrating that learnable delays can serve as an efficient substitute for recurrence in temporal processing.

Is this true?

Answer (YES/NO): NO